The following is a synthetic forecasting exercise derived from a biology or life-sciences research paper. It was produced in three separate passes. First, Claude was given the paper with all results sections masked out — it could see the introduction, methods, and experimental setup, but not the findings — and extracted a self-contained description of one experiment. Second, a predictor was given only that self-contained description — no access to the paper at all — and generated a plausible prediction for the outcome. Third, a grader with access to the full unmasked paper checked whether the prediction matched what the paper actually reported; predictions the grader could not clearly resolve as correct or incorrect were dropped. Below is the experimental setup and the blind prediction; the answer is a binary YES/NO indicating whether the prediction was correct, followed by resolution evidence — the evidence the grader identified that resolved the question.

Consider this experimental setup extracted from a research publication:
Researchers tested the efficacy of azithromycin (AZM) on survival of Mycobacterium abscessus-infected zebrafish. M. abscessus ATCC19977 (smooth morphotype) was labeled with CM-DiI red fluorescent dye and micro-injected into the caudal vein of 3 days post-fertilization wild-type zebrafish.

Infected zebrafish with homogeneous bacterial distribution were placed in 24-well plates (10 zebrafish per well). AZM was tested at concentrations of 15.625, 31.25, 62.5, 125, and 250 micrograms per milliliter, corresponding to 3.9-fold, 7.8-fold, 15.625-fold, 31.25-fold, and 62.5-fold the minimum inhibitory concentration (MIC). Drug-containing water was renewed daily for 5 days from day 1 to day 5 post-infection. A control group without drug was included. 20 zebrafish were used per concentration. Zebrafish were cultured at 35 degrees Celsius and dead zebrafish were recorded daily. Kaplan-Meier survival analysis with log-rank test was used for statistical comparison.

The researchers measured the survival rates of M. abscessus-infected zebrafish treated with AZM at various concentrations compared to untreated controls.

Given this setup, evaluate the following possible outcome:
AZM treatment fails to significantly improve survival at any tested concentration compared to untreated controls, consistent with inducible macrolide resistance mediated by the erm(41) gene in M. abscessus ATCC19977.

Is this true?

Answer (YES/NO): NO